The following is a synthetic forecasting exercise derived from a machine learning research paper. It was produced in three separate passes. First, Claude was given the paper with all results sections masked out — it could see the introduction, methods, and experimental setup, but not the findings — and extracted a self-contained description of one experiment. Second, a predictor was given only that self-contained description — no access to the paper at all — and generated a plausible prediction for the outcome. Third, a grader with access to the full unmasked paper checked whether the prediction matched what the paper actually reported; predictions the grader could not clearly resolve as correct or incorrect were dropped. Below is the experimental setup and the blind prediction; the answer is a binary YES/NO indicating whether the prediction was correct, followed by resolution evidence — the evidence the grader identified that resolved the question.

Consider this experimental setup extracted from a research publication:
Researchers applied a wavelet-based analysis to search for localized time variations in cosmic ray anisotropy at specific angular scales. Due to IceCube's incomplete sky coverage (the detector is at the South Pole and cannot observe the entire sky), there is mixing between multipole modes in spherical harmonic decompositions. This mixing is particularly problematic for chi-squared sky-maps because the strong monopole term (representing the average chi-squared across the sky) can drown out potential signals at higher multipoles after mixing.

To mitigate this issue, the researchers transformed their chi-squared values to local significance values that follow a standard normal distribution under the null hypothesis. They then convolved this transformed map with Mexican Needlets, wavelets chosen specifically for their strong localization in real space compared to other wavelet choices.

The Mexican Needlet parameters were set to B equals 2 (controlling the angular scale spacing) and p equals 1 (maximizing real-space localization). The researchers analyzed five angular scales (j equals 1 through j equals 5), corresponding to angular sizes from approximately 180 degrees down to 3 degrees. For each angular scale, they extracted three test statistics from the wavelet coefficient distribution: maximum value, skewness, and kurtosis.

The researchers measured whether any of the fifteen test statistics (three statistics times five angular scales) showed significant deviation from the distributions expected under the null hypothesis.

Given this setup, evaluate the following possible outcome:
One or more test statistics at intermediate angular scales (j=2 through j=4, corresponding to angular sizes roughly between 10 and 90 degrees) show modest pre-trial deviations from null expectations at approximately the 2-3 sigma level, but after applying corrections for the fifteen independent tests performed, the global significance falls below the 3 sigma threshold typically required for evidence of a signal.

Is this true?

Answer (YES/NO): NO